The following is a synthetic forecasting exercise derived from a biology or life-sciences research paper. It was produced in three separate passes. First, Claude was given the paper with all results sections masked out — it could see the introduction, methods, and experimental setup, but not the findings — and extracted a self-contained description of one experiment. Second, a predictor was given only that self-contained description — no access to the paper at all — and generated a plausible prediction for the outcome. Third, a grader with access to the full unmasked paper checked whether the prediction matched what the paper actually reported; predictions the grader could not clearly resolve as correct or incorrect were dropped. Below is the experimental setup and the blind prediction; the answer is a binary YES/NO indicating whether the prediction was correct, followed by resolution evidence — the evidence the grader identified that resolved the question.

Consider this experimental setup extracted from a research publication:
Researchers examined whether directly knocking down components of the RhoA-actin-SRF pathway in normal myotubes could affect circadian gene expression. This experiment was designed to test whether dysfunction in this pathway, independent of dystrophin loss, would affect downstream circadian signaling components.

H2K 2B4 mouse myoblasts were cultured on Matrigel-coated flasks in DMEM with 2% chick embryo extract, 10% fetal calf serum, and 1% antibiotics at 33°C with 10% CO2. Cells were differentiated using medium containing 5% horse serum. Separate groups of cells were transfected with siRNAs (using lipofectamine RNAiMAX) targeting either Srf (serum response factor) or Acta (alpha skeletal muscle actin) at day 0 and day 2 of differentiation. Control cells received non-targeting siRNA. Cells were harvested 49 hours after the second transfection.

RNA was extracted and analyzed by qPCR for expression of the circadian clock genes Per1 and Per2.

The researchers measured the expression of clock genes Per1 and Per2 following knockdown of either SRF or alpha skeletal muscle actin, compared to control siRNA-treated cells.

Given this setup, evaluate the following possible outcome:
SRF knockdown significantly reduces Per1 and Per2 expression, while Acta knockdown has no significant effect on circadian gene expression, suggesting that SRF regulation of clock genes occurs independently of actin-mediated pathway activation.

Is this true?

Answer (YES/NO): NO